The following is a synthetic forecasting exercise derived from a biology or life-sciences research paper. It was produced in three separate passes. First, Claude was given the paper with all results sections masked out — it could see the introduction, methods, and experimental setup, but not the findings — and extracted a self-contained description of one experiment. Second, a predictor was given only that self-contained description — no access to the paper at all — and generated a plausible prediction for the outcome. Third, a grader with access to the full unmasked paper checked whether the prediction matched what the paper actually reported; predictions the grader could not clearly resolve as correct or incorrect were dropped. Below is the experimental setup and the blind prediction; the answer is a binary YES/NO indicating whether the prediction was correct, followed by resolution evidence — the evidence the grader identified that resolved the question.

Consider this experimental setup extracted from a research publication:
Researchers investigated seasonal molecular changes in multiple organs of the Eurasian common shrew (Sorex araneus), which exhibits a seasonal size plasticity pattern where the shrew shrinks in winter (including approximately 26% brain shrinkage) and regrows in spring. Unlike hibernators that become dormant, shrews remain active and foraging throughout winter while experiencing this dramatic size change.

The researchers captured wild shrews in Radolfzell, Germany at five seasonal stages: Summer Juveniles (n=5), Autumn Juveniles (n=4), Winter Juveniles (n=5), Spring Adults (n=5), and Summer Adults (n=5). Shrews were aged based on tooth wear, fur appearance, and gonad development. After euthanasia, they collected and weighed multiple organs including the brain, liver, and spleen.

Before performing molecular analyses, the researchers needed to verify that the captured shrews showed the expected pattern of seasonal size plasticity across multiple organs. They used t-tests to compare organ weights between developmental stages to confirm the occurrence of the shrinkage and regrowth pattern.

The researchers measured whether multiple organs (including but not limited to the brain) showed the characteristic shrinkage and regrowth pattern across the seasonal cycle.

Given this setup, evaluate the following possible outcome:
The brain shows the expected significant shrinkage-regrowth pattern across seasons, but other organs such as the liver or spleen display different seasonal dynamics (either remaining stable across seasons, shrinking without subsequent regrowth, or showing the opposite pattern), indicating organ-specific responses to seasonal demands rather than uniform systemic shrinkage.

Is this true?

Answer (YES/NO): NO